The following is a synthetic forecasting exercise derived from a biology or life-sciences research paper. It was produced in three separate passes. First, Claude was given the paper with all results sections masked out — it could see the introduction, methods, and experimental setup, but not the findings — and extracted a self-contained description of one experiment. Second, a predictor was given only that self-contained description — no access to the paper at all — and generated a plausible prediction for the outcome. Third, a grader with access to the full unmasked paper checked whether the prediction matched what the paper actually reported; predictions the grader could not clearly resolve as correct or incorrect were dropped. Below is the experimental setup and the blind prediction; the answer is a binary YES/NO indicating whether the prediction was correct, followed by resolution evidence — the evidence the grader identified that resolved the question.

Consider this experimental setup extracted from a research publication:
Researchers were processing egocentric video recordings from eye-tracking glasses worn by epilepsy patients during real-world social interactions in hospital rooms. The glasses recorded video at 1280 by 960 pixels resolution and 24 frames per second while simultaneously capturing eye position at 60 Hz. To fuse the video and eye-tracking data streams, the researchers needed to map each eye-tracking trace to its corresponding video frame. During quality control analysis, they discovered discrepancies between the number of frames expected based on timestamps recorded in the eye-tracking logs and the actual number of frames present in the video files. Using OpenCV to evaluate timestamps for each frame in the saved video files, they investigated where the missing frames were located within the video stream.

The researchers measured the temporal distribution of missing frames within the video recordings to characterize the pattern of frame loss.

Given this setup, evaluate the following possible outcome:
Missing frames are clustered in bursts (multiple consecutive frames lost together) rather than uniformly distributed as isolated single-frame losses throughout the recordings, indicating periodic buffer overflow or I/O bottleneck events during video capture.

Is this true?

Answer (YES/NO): NO